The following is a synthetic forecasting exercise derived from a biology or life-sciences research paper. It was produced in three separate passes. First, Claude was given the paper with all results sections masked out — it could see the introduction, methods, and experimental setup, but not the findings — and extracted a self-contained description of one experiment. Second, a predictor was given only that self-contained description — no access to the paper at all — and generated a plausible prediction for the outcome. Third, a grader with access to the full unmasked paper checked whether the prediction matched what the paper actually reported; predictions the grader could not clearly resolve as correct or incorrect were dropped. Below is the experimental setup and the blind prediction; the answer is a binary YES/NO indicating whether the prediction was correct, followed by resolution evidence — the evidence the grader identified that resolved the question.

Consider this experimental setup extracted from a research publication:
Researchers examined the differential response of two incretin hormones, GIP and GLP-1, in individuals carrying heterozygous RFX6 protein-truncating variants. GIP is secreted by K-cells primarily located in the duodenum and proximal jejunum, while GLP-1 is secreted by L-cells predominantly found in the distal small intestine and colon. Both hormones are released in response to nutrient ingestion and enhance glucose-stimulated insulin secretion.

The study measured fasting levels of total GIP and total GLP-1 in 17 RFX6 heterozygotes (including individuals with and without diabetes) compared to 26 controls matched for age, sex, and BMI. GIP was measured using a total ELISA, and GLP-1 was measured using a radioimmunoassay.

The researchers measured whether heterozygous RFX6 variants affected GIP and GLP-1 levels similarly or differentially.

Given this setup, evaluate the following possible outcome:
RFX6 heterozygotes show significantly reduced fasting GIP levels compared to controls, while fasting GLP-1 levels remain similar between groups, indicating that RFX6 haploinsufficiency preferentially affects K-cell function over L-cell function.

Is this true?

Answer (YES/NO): YES